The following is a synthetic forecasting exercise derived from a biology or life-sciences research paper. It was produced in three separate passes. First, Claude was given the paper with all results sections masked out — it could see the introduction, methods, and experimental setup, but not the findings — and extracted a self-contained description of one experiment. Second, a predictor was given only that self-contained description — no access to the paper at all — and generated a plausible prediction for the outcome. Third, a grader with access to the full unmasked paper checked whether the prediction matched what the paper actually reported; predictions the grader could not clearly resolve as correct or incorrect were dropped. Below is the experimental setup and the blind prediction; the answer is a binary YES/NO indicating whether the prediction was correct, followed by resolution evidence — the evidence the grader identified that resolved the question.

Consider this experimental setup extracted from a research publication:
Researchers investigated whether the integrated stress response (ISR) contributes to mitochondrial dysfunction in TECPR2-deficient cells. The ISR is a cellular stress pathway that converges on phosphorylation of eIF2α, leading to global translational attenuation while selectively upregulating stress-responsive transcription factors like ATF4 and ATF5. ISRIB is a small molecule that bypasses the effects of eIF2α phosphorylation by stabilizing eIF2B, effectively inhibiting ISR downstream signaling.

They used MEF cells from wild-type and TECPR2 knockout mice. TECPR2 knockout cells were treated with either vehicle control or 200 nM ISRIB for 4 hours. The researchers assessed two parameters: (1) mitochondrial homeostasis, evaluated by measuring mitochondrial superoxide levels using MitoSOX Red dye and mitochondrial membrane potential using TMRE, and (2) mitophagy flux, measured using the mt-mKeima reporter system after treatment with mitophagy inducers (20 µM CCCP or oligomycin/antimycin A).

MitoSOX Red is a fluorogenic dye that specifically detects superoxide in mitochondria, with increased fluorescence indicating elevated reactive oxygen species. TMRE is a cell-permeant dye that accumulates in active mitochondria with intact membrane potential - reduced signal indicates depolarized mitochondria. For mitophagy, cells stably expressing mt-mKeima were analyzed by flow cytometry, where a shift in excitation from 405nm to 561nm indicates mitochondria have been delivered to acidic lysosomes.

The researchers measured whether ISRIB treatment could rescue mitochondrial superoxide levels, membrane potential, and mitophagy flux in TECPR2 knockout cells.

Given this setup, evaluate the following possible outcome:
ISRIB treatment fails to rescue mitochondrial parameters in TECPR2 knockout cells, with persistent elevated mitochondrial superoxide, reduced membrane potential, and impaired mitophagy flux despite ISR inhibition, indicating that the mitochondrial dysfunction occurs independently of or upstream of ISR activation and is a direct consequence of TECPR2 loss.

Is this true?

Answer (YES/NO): NO